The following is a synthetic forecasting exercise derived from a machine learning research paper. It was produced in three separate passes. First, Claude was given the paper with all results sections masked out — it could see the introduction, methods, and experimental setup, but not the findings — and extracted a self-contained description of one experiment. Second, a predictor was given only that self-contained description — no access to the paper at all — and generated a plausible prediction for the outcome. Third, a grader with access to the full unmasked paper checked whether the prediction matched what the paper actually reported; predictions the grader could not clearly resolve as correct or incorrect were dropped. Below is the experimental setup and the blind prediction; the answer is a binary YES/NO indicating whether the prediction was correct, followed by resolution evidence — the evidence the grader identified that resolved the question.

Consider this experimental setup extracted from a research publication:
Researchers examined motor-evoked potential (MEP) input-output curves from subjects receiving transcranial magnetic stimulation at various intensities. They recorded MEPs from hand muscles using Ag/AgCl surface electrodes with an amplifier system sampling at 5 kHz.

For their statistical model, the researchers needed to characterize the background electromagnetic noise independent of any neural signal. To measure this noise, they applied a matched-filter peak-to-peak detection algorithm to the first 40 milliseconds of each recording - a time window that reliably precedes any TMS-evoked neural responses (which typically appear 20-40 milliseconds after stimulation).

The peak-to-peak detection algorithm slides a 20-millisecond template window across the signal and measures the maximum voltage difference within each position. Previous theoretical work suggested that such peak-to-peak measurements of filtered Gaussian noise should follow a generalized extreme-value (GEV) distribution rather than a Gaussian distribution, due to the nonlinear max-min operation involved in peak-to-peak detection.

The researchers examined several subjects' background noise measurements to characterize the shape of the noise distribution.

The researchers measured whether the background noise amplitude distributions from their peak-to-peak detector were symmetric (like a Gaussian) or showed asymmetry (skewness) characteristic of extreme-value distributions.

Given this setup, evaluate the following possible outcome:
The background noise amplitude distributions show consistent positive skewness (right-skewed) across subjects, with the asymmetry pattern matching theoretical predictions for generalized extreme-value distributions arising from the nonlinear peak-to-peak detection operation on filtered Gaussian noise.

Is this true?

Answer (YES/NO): YES